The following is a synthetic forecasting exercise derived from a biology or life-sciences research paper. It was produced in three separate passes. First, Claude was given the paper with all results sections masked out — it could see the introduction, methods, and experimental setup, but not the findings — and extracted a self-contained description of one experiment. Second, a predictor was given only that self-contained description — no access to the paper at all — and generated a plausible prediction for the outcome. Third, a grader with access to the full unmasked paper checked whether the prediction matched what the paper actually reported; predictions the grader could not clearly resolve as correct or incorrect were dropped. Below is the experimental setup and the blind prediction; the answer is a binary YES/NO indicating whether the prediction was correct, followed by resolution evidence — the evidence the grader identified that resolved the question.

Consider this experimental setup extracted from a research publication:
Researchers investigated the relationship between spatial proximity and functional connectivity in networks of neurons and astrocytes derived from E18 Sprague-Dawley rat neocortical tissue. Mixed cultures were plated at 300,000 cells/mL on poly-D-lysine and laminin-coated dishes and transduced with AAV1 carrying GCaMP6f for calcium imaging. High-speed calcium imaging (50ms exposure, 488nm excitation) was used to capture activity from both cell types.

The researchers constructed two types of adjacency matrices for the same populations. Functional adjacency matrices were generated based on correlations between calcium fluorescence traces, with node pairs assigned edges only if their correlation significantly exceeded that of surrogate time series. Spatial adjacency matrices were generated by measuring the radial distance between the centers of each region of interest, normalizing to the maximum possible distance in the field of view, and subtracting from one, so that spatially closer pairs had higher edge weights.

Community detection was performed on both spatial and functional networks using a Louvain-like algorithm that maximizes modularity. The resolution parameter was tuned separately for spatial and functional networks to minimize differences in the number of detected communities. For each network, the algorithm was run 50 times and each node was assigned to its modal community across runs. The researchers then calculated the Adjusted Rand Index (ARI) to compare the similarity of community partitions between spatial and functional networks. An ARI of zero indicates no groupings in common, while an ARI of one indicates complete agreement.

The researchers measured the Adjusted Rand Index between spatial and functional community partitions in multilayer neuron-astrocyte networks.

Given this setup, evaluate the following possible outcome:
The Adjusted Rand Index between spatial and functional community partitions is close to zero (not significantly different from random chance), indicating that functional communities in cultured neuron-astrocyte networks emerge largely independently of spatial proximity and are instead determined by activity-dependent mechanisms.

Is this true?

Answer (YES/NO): NO